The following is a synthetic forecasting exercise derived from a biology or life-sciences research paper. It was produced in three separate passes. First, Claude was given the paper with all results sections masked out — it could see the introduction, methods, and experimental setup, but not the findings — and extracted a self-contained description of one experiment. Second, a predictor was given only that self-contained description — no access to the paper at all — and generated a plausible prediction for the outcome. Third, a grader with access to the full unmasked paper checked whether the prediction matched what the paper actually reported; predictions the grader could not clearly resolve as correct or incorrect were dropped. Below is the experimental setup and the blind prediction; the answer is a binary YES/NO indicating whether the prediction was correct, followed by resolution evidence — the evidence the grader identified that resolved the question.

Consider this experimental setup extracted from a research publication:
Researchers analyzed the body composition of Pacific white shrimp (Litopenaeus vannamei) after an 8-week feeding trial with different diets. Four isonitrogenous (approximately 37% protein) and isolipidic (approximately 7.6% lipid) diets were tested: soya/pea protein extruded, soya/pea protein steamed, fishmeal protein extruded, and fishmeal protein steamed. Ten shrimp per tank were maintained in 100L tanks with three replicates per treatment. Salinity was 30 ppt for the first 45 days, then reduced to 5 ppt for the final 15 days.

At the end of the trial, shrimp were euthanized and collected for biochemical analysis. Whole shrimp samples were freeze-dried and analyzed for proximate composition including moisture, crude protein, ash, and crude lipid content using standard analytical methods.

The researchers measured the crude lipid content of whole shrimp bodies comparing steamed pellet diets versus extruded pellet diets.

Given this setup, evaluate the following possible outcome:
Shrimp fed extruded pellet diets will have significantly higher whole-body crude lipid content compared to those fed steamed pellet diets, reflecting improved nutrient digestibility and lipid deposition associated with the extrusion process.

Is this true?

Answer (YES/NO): NO